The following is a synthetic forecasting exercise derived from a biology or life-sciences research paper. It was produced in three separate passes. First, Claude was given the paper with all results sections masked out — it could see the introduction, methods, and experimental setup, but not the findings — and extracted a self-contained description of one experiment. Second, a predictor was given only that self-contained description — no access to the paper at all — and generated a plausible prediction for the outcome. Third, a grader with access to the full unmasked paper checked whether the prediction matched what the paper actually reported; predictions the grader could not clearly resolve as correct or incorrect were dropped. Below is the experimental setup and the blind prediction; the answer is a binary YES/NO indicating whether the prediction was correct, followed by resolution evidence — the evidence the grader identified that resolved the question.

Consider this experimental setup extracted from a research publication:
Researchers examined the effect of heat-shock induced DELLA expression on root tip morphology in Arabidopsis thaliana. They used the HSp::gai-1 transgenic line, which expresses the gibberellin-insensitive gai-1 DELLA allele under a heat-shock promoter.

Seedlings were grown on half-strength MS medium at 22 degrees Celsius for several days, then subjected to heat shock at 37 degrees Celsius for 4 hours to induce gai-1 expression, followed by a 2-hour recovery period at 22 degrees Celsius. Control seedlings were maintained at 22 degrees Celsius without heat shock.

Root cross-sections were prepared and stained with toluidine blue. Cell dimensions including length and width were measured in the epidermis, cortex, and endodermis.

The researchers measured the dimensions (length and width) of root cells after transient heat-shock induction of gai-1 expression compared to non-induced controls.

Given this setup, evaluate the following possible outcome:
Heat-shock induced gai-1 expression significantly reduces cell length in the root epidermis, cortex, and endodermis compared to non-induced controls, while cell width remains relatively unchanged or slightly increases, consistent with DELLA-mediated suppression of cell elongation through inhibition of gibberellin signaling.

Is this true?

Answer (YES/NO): NO